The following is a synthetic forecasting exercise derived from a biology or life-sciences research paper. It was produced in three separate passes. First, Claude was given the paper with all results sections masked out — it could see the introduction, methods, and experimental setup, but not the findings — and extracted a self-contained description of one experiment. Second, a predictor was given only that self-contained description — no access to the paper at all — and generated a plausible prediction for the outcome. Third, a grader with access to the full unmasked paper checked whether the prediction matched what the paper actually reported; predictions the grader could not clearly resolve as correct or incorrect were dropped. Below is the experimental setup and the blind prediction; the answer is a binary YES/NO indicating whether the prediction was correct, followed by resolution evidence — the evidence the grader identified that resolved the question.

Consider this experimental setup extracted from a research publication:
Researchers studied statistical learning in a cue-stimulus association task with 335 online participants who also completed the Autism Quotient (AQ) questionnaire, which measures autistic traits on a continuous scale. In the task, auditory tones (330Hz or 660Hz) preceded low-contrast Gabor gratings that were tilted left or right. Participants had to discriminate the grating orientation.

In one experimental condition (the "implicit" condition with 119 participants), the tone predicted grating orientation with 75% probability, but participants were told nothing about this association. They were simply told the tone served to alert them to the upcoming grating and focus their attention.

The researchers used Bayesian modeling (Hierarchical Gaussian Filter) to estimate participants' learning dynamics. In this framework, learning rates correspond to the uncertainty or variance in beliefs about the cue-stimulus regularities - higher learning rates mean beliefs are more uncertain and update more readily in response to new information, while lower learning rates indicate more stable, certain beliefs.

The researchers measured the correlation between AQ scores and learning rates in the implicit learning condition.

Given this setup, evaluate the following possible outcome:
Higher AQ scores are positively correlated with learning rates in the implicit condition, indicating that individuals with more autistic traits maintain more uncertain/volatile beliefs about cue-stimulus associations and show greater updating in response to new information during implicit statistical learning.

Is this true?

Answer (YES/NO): YES